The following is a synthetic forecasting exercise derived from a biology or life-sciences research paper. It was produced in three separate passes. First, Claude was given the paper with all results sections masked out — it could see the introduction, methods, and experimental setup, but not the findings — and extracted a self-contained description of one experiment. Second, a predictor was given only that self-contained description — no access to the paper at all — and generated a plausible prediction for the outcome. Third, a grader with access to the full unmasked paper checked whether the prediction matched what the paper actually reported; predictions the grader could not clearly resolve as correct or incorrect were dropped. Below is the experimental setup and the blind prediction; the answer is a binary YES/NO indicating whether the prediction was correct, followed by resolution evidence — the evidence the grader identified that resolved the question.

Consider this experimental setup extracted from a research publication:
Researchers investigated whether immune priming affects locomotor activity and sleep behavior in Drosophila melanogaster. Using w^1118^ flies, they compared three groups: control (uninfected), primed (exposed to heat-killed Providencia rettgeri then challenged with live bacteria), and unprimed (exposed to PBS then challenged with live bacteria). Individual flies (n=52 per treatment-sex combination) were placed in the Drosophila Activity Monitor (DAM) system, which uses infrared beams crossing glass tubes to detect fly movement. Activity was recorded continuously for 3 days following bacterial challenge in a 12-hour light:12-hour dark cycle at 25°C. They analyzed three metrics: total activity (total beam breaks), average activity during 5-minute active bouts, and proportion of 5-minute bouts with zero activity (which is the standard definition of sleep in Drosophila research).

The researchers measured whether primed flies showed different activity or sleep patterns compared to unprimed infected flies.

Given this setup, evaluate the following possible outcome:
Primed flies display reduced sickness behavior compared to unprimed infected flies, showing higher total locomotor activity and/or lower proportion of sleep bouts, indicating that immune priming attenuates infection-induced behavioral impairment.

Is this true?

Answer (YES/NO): NO